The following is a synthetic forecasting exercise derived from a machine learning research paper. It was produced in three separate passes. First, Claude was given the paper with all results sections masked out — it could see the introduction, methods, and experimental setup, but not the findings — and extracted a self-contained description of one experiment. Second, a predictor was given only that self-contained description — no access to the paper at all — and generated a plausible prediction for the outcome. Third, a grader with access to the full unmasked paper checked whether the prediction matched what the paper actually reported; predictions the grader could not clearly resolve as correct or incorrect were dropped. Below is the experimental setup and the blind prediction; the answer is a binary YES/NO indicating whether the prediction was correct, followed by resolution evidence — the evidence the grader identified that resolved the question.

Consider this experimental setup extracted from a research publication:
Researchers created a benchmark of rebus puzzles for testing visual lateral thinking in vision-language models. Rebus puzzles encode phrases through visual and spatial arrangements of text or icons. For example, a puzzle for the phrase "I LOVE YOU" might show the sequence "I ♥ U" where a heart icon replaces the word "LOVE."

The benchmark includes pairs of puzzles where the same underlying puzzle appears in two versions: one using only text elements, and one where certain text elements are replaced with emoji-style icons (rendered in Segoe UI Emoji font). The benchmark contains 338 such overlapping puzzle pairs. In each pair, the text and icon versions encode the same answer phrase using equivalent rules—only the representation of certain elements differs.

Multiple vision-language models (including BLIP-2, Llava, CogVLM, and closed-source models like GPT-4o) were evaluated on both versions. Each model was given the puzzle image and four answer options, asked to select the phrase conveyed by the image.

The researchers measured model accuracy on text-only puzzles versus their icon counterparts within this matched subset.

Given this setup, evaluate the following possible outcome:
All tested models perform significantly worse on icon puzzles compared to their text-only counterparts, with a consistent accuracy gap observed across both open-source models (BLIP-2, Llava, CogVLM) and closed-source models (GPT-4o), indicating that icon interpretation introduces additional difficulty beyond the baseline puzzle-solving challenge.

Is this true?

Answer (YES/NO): NO